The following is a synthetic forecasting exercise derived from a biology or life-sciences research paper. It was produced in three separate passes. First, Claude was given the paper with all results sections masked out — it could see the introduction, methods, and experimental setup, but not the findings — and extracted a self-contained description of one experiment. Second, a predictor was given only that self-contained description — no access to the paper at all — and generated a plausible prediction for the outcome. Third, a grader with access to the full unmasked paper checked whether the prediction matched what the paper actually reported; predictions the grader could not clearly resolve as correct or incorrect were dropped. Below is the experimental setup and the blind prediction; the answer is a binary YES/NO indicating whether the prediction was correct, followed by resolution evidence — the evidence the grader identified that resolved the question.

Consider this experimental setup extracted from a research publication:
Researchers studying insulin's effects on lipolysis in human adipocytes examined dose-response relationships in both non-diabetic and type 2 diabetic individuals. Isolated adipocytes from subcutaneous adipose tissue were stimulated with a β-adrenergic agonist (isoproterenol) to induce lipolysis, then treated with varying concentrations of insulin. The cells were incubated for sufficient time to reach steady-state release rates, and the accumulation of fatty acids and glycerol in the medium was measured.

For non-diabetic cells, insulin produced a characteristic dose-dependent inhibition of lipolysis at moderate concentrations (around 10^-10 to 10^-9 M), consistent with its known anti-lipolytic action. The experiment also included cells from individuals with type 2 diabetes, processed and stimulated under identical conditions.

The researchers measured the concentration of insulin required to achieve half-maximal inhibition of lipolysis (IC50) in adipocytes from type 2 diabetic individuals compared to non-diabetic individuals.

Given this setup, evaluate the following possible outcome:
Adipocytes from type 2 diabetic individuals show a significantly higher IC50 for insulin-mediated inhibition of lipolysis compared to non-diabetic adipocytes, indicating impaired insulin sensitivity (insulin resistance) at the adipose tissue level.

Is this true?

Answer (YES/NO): NO